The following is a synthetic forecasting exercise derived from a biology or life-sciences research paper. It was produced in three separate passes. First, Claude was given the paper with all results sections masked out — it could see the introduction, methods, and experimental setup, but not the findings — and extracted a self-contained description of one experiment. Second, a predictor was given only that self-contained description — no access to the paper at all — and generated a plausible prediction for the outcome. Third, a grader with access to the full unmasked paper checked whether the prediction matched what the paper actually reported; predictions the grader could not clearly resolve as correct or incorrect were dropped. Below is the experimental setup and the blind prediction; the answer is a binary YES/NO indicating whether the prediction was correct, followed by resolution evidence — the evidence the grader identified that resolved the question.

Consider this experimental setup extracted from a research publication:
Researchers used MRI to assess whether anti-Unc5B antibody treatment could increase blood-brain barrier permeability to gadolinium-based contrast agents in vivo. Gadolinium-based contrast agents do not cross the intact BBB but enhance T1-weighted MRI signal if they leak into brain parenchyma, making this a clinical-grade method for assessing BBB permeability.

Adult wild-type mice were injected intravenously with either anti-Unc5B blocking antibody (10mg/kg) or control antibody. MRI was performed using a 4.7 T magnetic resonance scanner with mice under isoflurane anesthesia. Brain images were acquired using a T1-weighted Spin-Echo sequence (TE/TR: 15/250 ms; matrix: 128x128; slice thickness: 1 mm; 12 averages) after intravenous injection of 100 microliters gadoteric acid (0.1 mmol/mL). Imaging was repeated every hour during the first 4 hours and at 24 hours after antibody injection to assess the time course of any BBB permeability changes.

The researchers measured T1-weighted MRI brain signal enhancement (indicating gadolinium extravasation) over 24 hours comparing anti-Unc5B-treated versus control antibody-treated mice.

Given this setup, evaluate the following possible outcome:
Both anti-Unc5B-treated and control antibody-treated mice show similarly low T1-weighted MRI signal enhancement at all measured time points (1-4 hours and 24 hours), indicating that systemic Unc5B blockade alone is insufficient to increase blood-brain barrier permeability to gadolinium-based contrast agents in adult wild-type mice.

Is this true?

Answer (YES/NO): NO